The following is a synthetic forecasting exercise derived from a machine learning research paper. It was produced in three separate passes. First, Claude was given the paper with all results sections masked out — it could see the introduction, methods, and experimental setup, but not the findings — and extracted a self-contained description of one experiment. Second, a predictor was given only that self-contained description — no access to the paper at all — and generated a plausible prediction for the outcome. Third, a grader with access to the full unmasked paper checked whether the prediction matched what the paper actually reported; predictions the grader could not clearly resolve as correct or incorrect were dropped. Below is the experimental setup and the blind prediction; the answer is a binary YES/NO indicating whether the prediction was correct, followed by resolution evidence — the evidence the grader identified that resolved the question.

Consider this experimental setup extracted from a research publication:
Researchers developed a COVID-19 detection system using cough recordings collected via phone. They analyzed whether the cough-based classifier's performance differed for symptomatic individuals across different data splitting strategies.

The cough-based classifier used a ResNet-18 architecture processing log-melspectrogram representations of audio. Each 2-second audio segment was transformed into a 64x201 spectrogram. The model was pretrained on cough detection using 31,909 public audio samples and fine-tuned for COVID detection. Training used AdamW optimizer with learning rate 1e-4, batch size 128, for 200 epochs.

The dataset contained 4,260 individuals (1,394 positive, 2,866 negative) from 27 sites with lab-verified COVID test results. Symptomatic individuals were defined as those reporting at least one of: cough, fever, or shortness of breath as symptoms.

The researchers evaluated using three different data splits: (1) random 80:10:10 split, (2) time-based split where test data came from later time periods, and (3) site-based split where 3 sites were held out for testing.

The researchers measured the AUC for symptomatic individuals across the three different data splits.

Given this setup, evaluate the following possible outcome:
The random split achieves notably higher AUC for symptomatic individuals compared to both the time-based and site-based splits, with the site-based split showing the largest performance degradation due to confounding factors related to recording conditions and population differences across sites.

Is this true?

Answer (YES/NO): NO